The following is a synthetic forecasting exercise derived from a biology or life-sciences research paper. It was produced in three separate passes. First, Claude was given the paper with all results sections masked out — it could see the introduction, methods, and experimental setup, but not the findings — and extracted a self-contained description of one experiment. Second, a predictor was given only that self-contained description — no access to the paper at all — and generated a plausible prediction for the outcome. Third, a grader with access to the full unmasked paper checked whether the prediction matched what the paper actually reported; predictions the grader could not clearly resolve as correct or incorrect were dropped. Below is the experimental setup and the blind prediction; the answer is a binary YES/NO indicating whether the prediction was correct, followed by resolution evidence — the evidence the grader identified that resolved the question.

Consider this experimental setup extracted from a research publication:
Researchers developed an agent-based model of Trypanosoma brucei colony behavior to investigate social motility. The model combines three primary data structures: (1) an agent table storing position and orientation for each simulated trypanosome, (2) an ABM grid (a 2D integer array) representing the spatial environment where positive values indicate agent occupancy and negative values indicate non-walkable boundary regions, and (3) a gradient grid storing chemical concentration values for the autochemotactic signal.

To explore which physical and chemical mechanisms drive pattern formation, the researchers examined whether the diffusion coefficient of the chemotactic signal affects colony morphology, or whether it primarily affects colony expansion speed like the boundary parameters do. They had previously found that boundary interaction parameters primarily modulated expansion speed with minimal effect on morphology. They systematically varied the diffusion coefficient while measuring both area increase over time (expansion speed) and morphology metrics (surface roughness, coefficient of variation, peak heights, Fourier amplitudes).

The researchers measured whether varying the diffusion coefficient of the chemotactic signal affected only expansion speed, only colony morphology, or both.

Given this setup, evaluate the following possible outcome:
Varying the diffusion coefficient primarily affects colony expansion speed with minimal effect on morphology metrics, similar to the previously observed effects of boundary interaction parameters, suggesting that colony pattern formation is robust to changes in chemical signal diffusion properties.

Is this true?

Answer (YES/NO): NO